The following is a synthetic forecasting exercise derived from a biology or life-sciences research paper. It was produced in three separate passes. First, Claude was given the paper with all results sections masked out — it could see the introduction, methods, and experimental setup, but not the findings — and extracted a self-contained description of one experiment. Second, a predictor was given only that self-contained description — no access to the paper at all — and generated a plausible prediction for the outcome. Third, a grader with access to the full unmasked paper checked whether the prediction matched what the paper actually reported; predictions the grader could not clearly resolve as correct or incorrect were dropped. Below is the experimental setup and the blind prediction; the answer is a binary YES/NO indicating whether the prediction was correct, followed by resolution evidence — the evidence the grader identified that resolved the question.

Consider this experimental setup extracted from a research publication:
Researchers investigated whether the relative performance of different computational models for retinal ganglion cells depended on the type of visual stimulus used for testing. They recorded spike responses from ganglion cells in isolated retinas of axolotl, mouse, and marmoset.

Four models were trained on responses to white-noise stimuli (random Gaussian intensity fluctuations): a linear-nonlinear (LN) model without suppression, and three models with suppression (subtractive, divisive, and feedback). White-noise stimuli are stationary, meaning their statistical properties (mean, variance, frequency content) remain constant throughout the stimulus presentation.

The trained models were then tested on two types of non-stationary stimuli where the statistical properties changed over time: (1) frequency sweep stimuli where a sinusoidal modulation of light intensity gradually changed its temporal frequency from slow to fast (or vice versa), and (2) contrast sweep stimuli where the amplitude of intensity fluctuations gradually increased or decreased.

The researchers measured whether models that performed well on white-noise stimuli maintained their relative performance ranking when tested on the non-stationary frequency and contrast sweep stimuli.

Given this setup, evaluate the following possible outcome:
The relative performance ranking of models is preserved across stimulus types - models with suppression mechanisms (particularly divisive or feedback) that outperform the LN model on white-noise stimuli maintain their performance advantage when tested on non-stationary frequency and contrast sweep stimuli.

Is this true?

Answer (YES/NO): NO